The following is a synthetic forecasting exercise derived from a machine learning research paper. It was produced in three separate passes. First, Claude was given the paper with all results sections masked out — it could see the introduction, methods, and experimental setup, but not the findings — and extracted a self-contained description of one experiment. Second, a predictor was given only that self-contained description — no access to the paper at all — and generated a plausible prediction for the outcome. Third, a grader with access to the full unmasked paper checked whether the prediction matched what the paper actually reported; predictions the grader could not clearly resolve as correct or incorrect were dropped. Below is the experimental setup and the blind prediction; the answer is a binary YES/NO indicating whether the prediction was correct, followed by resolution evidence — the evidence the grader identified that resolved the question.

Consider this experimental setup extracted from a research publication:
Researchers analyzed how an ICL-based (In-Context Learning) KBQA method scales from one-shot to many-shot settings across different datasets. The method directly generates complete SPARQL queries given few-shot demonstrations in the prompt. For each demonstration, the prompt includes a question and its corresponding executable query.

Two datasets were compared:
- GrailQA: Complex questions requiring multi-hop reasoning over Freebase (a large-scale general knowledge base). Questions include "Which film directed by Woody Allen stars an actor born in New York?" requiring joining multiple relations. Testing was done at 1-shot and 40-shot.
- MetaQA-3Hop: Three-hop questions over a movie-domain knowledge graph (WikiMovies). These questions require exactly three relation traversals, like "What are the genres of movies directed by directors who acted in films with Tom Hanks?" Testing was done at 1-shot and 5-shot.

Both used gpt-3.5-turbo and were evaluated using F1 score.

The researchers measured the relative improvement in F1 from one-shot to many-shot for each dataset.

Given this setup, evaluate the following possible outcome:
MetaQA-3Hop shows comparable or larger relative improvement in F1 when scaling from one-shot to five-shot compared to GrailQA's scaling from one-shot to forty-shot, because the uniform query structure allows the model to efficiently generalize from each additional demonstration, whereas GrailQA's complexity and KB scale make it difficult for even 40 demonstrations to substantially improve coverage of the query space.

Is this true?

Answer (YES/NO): NO